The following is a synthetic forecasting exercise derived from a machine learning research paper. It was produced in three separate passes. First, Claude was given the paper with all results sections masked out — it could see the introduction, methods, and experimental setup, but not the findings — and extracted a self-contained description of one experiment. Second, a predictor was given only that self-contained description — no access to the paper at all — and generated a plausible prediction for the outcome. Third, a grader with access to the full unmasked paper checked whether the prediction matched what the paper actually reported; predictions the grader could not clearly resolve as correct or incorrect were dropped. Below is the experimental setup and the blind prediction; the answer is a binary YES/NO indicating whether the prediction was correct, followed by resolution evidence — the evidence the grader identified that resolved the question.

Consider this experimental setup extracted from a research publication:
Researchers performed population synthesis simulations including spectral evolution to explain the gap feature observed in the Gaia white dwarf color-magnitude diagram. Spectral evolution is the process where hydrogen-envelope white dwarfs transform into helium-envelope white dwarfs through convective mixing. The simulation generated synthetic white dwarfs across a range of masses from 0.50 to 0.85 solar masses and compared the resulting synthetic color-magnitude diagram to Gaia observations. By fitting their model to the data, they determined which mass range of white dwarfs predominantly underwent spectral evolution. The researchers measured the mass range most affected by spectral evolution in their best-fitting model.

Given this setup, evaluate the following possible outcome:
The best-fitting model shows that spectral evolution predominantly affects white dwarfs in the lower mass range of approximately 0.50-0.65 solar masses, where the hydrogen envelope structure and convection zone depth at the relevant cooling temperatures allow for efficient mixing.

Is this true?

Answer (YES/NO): NO